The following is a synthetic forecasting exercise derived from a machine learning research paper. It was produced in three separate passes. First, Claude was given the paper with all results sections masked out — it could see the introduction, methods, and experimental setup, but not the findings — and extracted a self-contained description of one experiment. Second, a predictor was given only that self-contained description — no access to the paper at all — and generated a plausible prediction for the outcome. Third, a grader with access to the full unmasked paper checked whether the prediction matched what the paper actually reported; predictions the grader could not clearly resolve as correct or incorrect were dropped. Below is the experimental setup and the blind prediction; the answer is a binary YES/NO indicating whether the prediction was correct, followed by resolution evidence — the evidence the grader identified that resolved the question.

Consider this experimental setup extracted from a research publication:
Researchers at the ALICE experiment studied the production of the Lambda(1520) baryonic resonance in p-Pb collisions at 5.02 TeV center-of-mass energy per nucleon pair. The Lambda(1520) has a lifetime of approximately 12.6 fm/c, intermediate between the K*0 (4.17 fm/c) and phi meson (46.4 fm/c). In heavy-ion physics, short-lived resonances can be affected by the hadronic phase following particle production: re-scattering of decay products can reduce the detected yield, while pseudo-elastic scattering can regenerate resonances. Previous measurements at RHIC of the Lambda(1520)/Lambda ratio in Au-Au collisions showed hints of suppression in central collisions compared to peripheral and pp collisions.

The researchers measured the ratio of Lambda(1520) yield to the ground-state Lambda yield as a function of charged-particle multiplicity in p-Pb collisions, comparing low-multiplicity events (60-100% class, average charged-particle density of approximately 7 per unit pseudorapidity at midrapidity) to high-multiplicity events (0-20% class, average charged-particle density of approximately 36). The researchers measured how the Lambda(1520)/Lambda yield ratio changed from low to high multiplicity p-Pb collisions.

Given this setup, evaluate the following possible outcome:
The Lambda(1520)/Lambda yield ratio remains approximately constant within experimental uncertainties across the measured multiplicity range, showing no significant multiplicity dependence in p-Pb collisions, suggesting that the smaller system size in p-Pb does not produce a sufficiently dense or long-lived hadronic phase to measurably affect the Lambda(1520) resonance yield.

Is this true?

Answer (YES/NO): YES